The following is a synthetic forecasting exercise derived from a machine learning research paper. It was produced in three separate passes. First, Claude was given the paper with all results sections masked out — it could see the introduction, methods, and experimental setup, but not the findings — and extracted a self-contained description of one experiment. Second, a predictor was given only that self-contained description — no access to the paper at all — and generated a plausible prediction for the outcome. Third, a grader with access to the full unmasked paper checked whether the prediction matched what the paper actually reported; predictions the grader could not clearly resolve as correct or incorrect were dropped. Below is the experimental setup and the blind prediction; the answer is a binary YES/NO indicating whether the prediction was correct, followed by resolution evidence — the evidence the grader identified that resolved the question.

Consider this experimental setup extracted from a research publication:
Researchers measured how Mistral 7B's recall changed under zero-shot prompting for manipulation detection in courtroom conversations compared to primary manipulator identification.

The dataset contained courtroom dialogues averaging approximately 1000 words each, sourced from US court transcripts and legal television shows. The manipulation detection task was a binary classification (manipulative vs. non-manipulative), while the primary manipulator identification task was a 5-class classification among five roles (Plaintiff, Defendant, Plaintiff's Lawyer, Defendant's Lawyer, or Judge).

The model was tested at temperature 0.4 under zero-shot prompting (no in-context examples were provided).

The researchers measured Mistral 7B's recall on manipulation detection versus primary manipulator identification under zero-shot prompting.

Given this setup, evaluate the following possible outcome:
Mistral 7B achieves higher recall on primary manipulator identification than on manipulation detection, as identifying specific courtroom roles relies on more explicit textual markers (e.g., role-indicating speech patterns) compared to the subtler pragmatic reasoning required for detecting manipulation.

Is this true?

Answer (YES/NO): NO